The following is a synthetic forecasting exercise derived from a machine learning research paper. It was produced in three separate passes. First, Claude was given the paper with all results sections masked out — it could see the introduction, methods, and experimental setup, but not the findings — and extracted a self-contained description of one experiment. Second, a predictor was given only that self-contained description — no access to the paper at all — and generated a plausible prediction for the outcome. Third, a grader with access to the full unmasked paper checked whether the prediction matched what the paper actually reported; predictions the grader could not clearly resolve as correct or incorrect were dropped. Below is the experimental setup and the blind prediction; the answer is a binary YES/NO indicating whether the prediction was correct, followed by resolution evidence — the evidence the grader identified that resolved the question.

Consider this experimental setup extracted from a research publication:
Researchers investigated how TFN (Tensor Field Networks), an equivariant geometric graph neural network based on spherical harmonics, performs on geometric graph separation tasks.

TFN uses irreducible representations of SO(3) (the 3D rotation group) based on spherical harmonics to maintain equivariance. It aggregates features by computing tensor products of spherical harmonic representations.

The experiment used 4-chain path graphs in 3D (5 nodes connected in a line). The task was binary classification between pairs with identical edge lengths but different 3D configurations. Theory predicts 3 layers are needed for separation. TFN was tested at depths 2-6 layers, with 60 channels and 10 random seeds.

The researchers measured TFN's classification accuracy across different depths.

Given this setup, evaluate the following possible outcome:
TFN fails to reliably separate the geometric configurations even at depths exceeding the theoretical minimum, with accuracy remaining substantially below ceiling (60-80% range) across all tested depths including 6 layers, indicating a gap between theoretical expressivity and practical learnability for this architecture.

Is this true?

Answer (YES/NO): NO